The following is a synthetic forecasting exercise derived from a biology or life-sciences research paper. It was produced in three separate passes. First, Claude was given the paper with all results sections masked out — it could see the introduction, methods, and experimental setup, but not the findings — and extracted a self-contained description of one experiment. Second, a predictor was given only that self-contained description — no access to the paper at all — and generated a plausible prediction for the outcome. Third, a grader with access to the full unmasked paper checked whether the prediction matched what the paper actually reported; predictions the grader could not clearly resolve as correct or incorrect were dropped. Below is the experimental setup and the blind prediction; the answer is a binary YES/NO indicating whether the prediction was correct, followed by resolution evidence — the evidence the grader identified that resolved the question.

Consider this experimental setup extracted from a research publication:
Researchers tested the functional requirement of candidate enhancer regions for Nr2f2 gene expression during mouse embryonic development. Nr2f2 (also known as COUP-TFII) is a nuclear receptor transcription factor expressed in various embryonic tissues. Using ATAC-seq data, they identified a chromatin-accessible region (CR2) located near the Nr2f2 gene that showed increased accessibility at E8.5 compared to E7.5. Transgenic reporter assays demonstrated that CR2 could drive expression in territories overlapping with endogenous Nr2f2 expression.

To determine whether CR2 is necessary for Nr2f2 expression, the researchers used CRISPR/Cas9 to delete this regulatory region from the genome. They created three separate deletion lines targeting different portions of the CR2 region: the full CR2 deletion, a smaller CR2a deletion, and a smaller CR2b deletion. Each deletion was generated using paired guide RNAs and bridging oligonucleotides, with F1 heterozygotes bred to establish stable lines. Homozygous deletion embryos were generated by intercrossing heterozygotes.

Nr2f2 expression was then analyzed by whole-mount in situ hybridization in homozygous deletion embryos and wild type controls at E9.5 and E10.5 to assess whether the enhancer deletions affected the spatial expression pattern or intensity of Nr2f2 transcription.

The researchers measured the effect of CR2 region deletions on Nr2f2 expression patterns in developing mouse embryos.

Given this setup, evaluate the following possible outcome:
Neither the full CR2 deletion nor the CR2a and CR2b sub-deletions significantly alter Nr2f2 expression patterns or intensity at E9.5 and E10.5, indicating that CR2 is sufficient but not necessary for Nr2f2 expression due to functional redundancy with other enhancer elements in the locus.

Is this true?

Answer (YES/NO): YES